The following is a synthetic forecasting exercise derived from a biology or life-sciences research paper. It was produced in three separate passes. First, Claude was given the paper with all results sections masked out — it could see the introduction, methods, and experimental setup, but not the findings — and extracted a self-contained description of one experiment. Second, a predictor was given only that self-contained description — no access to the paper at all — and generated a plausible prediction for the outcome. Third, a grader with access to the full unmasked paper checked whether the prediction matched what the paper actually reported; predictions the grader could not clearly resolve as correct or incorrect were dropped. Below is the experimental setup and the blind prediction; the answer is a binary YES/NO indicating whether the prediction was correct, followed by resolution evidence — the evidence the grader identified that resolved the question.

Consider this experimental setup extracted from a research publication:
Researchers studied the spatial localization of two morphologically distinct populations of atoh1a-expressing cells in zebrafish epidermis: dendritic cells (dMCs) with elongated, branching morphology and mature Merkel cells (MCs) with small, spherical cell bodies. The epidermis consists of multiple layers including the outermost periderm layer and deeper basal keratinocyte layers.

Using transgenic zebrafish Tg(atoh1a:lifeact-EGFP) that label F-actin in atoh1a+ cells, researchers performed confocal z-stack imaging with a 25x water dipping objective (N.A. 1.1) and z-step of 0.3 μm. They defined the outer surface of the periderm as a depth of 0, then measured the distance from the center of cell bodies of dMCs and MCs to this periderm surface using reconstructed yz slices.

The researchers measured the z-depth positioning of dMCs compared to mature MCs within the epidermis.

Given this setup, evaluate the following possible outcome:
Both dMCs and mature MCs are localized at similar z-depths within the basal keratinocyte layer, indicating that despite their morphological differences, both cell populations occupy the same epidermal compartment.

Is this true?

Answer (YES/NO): NO